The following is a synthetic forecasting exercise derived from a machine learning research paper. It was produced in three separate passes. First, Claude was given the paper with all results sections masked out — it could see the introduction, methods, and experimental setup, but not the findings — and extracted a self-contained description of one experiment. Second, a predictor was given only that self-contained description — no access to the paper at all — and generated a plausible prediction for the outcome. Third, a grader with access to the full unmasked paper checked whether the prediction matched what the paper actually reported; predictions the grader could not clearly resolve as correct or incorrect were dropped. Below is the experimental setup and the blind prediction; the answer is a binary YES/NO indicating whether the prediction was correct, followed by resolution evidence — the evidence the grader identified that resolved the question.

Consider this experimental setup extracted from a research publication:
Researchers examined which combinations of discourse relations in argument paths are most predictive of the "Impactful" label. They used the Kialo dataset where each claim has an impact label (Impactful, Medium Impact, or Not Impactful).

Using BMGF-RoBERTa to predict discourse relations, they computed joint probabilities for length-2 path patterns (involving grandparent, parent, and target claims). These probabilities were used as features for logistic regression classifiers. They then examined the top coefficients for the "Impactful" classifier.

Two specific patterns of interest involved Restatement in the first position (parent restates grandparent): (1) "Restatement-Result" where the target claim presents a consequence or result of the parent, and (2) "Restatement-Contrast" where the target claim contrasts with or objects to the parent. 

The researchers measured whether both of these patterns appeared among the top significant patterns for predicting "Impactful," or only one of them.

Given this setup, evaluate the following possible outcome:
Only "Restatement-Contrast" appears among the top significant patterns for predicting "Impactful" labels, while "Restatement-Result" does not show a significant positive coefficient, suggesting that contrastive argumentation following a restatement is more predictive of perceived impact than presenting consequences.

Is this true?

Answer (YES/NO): NO